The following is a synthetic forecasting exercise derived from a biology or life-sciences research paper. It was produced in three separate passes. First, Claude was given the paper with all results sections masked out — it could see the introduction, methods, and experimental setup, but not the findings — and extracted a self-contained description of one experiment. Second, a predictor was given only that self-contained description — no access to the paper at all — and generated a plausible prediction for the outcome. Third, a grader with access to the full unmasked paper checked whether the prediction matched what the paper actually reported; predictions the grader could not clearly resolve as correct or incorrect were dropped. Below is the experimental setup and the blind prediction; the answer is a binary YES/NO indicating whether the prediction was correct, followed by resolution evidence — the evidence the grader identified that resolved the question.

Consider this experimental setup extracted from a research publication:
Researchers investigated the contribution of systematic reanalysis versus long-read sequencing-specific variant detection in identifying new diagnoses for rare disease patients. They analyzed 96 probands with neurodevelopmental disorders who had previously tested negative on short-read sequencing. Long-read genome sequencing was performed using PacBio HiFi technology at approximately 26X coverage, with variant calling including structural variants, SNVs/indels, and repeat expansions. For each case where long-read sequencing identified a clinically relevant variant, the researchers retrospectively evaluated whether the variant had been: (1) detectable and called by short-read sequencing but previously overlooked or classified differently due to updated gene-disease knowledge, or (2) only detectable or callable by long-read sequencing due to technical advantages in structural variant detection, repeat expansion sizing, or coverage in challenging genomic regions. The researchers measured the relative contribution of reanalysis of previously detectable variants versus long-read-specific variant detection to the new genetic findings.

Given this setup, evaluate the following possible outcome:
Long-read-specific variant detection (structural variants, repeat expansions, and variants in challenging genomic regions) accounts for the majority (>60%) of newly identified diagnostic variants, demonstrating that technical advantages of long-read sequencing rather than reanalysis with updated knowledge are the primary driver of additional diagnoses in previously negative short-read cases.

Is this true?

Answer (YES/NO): NO